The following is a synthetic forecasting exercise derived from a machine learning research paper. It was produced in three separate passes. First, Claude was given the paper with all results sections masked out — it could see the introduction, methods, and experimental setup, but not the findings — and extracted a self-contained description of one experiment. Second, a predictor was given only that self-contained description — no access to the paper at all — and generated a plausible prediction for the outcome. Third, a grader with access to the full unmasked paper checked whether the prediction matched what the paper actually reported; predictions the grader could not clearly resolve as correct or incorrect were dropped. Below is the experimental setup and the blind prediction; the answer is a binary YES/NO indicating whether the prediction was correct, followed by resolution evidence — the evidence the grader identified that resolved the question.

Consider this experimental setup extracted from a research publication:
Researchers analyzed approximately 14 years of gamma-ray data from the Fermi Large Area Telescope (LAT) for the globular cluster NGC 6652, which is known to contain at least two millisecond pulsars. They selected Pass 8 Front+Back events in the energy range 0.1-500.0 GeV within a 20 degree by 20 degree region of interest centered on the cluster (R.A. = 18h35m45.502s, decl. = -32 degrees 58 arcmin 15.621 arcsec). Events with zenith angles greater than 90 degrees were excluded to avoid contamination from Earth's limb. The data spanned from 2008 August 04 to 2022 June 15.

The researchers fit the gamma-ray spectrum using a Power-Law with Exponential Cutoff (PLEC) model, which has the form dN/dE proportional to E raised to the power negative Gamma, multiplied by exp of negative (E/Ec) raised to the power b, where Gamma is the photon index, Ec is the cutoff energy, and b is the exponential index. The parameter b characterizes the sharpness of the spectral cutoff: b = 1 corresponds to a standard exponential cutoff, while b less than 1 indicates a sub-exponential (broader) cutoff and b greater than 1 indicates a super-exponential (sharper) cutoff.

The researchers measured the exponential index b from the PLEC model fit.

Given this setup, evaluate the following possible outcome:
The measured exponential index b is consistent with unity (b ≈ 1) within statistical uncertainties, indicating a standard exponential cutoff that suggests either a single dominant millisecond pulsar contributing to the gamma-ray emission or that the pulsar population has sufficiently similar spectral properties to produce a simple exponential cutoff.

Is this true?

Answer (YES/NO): YES